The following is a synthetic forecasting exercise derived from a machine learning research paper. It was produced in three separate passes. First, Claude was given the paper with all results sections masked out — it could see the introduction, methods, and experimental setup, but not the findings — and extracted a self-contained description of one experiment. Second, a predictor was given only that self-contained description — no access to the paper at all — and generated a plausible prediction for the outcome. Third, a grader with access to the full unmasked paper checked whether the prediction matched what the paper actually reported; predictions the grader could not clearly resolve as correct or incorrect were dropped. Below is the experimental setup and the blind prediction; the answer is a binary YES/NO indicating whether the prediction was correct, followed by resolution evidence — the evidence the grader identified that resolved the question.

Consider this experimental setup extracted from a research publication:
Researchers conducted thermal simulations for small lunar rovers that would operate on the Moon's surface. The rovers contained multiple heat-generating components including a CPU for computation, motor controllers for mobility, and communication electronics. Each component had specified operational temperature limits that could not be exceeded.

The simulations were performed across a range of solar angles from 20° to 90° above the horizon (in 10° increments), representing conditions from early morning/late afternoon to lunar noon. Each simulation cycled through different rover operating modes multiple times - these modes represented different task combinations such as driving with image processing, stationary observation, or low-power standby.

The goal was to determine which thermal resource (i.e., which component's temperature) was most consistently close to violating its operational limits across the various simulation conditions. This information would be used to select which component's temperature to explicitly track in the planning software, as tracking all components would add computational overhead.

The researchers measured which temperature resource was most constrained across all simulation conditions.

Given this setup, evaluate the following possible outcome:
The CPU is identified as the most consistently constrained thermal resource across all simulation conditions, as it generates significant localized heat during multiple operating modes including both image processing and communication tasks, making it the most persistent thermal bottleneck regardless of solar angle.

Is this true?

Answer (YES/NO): YES